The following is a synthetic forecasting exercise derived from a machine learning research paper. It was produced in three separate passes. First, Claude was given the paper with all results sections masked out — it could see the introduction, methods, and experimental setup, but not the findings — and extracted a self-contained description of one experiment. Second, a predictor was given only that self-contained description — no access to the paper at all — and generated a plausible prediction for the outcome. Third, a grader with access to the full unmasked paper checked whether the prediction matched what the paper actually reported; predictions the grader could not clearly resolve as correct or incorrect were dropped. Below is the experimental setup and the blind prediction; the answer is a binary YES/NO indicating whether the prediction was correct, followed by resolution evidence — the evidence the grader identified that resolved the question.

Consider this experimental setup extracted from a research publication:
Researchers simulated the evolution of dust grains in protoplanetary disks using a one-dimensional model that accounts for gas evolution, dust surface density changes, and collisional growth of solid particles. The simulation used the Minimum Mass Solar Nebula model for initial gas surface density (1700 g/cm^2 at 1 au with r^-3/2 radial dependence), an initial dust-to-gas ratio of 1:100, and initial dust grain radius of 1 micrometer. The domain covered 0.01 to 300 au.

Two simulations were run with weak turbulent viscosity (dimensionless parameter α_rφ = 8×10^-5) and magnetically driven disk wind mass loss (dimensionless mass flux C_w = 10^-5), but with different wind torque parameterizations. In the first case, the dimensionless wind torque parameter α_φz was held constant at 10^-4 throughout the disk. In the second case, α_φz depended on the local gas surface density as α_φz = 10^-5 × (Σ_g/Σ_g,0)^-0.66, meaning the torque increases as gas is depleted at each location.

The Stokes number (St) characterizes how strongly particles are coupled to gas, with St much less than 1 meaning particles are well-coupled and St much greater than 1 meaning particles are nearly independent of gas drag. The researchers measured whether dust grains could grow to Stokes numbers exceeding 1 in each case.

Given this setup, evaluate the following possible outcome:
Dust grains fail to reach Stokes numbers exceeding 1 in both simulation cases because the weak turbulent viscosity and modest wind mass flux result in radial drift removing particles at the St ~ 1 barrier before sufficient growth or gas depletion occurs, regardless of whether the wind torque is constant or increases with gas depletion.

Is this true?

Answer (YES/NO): NO